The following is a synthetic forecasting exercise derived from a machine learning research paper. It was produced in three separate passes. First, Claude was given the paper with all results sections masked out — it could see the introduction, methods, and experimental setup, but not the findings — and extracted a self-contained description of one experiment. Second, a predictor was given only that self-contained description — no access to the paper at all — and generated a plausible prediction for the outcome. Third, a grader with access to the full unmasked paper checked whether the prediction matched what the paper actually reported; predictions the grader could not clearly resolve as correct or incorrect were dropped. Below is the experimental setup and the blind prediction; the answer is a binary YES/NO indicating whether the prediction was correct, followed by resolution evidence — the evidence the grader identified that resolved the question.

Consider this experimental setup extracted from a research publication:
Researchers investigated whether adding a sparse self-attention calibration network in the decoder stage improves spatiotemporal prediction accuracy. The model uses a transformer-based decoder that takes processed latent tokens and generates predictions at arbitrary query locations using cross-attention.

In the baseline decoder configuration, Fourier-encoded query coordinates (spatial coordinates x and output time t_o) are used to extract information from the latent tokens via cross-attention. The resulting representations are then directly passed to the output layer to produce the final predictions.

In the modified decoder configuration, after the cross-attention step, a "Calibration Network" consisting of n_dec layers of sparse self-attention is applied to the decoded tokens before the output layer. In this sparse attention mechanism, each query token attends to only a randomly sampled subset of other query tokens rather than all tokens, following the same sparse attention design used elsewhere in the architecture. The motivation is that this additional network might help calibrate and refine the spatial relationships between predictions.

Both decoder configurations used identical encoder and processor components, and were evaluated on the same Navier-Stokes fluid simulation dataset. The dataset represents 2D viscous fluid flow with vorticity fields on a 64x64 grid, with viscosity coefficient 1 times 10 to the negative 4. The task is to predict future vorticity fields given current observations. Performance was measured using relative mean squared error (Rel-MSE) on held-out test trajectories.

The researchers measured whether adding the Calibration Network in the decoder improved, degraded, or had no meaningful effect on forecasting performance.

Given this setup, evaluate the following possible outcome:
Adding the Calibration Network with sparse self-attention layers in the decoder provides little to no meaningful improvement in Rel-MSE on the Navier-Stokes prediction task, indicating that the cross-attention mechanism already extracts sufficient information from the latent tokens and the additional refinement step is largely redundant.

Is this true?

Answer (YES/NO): NO